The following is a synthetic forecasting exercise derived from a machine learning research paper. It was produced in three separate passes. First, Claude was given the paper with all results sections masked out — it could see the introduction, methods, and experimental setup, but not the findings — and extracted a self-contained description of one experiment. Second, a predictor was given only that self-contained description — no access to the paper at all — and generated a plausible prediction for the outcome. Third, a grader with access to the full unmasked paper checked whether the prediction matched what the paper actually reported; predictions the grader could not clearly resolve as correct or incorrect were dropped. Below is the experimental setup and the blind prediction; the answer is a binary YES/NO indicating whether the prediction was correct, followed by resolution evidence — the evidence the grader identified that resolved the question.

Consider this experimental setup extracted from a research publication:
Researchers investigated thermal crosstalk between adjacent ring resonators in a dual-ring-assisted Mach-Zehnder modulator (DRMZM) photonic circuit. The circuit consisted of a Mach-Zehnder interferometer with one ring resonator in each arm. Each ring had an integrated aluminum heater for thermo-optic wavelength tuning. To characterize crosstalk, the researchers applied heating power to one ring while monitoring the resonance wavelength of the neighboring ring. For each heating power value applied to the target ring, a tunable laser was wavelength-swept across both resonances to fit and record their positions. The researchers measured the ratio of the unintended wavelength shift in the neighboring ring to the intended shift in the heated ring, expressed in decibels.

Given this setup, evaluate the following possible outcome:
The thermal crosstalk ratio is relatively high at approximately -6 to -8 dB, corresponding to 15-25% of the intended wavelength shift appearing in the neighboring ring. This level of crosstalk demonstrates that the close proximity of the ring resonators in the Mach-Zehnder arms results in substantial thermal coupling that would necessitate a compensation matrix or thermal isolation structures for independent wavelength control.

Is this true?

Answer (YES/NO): NO